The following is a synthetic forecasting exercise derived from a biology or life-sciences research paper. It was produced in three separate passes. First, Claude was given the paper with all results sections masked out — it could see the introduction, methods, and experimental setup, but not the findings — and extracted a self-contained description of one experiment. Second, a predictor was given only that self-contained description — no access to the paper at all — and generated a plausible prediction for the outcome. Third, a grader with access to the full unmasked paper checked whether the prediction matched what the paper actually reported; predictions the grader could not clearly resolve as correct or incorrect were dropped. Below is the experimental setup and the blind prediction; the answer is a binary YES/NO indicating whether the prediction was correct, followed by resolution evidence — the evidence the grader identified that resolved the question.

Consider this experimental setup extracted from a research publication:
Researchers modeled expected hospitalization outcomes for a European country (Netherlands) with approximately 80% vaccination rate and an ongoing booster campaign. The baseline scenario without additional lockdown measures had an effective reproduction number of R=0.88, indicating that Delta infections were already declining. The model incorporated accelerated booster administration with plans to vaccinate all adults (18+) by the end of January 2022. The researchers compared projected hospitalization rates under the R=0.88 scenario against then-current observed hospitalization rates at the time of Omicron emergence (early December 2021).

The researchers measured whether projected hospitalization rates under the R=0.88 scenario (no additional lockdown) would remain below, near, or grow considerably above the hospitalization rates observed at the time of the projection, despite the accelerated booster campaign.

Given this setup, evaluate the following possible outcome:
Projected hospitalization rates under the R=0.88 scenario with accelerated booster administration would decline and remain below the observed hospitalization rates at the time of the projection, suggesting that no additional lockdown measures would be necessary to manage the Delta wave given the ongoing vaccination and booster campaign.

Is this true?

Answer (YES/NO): NO